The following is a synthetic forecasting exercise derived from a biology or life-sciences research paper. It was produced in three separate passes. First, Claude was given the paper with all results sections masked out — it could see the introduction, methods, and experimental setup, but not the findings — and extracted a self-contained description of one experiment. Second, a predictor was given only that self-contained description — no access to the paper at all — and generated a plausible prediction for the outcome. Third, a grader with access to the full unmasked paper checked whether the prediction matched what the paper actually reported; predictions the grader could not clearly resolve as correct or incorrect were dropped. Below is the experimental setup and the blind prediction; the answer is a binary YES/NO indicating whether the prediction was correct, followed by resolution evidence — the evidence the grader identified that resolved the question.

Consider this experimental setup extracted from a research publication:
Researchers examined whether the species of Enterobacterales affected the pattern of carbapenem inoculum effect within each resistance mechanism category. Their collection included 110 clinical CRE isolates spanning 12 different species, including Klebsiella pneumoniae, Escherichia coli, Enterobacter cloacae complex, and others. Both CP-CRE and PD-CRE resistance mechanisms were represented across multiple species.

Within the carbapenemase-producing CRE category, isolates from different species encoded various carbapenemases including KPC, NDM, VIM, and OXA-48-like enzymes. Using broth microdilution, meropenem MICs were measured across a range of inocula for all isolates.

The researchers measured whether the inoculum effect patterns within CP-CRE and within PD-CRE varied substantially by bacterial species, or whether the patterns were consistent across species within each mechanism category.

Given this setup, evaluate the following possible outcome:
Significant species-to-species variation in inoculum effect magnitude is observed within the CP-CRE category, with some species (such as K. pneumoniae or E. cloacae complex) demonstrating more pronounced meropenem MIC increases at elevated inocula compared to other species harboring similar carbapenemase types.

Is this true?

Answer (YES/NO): NO